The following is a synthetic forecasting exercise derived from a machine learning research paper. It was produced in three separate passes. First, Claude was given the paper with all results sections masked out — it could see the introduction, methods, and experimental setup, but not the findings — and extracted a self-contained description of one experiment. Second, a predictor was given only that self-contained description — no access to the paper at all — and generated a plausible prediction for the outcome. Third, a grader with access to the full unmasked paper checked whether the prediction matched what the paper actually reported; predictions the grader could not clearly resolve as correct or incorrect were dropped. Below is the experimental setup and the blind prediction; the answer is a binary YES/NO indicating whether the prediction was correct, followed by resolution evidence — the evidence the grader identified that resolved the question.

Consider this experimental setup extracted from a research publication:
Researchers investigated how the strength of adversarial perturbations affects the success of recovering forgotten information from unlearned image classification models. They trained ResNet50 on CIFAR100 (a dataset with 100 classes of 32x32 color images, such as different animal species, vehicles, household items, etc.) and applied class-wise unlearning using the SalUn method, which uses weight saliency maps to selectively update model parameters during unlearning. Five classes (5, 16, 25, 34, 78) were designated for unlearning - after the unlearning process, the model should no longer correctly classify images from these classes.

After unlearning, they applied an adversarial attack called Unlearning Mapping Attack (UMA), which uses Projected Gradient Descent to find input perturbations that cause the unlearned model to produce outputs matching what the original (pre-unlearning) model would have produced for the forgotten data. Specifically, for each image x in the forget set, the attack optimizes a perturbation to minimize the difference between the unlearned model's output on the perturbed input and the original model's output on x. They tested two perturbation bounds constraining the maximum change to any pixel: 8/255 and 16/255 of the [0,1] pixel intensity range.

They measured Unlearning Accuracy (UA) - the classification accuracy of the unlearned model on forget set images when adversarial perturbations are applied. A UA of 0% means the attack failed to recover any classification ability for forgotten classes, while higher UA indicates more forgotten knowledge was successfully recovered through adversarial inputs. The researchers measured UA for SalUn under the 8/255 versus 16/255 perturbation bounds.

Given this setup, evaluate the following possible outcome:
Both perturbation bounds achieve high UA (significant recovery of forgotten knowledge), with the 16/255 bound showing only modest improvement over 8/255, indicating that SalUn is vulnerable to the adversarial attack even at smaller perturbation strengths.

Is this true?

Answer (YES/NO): YES